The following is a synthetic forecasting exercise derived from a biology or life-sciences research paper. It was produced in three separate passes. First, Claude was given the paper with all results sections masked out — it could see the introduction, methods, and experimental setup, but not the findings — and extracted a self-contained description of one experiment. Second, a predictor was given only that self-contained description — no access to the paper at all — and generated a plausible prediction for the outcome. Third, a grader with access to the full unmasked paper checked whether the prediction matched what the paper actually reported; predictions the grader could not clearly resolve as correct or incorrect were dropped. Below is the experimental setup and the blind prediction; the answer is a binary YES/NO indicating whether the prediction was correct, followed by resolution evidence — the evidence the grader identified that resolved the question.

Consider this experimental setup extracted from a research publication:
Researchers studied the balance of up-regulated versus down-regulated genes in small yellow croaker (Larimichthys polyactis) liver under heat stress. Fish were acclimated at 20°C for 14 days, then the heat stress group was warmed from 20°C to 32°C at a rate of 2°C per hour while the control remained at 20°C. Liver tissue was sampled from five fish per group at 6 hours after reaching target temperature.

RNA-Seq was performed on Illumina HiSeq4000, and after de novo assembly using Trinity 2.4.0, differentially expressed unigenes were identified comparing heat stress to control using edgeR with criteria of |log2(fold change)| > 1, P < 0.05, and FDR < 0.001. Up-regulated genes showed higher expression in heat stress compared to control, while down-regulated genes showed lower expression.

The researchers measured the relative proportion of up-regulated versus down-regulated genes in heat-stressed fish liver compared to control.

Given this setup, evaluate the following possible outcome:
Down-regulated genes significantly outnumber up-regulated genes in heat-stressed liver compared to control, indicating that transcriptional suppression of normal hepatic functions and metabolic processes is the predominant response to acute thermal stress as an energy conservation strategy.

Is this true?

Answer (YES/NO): NO